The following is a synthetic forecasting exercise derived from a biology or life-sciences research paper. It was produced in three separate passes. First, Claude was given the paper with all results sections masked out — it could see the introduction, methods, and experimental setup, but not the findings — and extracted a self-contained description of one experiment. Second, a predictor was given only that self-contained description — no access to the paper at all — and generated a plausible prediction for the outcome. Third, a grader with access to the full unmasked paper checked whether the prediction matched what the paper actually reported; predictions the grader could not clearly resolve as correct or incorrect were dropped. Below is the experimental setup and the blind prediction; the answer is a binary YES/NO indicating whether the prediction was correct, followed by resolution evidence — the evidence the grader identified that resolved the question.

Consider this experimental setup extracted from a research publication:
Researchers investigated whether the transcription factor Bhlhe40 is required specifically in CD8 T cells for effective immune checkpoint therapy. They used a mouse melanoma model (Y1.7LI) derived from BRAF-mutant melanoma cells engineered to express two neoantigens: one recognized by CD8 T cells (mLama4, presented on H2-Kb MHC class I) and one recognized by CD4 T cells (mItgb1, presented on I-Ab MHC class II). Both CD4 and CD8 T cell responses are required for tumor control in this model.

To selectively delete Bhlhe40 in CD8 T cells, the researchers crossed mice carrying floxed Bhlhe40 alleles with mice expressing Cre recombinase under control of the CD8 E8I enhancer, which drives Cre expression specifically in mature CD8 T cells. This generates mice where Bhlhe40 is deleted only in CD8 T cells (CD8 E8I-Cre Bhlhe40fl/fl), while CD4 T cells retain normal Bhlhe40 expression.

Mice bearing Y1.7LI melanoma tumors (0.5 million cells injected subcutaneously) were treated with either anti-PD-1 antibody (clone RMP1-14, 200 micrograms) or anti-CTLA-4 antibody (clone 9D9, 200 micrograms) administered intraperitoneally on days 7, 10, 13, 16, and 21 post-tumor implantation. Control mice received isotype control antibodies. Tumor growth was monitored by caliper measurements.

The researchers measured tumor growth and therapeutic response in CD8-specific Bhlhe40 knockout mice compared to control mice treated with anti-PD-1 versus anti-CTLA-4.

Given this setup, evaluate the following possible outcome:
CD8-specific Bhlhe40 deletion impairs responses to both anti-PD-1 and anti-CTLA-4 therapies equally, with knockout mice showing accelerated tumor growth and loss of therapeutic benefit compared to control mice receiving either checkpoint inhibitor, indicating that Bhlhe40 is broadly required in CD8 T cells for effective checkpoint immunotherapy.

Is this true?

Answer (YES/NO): NO